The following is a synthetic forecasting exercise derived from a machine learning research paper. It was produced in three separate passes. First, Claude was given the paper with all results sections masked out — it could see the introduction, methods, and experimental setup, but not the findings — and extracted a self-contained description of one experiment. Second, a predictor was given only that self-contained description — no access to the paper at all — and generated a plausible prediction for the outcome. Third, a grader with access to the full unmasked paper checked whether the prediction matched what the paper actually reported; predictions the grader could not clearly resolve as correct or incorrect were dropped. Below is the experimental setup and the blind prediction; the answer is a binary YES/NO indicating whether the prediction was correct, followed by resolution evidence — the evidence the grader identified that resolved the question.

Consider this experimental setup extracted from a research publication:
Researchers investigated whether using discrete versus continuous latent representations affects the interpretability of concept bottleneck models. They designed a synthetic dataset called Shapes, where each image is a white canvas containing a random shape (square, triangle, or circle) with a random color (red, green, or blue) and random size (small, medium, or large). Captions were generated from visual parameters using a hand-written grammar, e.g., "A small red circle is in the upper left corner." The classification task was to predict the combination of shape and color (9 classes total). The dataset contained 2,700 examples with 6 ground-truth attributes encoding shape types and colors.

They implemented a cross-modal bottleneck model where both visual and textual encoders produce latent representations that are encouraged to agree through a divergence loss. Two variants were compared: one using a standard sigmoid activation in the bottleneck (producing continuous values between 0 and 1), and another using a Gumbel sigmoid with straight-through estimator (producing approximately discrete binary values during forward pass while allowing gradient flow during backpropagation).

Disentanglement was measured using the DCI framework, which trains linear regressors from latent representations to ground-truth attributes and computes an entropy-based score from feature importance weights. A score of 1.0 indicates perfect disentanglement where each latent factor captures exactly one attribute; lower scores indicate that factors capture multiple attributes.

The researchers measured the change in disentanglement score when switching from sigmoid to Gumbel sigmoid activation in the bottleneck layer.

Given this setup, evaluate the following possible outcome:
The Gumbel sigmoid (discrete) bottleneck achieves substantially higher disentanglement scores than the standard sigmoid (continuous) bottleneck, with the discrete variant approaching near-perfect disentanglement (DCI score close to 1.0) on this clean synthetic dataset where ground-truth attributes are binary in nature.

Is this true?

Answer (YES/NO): NO